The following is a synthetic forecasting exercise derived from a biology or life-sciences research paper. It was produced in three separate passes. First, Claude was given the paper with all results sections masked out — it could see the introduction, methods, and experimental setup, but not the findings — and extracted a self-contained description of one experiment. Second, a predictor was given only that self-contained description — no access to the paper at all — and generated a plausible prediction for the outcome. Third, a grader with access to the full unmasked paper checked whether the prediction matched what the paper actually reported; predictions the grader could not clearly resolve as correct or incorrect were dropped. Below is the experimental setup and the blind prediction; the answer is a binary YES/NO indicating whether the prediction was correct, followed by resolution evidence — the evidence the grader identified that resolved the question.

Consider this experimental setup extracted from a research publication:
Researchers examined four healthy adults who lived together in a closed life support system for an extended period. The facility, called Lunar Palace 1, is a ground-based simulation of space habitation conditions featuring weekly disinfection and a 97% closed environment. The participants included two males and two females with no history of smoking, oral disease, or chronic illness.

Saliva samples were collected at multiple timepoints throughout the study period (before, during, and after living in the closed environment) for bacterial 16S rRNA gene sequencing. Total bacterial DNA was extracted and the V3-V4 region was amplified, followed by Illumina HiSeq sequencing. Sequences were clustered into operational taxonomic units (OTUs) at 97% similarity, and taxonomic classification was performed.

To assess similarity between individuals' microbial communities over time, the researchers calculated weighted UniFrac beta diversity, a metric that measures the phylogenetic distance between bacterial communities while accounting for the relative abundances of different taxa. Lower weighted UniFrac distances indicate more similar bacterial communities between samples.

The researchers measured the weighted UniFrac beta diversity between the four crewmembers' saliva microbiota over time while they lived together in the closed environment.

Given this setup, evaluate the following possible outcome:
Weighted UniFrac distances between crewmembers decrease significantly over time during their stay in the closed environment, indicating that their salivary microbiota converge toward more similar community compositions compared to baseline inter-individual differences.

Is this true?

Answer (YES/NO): YES